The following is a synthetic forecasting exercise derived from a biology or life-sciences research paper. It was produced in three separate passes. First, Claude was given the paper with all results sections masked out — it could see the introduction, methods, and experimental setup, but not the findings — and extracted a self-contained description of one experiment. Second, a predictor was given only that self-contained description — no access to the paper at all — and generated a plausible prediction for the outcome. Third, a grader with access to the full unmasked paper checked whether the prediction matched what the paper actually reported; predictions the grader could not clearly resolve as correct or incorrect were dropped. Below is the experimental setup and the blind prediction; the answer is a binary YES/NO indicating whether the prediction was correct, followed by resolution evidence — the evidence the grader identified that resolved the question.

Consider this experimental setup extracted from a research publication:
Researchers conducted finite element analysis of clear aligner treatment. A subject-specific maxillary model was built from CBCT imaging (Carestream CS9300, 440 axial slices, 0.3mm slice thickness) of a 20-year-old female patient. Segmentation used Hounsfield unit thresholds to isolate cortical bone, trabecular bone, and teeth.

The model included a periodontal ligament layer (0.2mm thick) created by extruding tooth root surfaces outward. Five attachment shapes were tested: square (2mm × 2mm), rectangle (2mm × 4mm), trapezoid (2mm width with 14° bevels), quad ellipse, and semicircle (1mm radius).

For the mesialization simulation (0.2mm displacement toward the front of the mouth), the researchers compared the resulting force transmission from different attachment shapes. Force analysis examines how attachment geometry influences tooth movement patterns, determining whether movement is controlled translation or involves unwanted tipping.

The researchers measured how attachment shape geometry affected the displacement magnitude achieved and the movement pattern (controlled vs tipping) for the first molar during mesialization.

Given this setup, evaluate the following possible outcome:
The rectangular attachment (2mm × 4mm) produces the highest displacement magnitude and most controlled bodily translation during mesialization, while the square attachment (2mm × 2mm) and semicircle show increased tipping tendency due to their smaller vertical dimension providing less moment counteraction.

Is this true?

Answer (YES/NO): NO